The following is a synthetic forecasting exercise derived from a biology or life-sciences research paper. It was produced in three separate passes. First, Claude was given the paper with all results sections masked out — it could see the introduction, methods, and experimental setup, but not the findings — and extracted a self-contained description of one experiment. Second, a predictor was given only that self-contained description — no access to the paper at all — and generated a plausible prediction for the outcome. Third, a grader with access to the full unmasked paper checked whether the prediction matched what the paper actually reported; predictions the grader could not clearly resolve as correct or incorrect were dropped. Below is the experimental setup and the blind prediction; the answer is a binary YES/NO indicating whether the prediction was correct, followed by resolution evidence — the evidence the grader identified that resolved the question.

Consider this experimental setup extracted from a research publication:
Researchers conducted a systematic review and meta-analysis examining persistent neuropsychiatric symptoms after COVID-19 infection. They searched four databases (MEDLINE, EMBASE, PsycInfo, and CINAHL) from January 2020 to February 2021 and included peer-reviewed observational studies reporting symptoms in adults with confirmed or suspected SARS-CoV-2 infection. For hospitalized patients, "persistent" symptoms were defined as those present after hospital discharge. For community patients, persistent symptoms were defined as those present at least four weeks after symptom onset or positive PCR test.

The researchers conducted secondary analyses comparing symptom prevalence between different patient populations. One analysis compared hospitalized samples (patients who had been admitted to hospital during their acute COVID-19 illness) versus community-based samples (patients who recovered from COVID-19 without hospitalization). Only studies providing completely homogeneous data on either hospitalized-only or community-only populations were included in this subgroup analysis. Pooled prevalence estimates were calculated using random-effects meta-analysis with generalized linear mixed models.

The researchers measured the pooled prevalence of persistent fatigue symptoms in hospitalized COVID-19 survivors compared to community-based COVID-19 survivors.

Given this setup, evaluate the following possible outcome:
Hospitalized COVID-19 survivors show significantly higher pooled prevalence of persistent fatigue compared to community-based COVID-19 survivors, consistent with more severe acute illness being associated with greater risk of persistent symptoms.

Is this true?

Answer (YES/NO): NO